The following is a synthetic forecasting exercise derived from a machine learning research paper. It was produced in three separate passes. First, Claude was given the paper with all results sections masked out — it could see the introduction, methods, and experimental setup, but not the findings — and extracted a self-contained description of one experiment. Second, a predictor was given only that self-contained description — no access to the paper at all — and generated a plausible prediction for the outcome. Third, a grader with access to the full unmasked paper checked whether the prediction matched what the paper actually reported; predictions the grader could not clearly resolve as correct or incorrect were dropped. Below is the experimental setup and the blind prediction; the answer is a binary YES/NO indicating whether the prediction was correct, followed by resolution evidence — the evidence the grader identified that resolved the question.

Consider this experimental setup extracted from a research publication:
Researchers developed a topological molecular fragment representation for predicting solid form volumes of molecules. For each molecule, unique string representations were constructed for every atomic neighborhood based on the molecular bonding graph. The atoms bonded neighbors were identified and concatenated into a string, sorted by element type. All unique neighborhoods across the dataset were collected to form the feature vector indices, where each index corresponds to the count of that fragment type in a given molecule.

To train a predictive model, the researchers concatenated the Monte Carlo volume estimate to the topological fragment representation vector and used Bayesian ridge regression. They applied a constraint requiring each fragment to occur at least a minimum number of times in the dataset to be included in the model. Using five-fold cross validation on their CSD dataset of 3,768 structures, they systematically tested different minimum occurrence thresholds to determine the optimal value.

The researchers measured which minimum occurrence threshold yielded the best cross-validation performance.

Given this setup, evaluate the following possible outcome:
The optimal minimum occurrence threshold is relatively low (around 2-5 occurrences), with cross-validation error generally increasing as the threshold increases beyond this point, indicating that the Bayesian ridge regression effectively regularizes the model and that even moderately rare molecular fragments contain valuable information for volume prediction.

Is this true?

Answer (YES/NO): NO